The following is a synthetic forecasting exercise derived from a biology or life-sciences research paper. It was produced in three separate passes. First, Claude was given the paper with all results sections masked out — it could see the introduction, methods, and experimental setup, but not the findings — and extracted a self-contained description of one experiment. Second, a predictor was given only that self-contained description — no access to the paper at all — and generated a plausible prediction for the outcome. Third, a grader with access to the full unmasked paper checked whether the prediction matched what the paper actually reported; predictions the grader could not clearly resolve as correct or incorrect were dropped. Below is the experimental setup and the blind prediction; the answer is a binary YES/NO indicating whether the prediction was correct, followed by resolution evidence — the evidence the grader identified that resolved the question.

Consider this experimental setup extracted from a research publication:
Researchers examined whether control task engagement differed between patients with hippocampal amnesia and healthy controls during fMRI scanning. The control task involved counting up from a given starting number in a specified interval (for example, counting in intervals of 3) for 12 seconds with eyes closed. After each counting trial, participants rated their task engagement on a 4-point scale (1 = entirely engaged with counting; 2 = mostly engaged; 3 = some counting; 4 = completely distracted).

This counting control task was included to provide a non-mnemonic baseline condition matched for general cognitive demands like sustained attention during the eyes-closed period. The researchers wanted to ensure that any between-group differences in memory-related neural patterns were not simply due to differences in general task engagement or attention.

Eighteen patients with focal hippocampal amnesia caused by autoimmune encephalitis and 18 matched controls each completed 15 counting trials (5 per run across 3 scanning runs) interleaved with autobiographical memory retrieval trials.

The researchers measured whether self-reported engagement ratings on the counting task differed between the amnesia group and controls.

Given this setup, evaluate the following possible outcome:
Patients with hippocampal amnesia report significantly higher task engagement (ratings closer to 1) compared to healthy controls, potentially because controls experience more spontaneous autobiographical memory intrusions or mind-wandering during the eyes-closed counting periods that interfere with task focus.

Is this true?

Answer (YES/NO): NO